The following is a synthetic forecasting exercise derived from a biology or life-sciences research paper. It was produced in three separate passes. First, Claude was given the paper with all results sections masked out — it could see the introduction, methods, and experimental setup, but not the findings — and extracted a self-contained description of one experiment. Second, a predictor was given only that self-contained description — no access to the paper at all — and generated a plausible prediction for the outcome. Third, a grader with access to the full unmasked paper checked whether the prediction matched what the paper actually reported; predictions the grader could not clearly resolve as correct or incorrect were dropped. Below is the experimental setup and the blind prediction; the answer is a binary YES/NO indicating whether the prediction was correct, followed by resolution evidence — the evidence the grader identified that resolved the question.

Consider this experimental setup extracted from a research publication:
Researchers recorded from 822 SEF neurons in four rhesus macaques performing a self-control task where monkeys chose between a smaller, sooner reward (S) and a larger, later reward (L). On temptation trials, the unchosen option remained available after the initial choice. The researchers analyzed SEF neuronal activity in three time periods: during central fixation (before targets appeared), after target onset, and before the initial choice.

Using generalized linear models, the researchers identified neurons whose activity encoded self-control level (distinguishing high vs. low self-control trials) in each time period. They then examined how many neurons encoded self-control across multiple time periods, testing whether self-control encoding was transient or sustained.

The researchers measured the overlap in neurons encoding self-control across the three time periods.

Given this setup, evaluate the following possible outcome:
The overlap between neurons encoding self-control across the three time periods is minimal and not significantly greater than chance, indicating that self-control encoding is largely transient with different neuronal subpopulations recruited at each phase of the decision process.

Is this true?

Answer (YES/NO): NO